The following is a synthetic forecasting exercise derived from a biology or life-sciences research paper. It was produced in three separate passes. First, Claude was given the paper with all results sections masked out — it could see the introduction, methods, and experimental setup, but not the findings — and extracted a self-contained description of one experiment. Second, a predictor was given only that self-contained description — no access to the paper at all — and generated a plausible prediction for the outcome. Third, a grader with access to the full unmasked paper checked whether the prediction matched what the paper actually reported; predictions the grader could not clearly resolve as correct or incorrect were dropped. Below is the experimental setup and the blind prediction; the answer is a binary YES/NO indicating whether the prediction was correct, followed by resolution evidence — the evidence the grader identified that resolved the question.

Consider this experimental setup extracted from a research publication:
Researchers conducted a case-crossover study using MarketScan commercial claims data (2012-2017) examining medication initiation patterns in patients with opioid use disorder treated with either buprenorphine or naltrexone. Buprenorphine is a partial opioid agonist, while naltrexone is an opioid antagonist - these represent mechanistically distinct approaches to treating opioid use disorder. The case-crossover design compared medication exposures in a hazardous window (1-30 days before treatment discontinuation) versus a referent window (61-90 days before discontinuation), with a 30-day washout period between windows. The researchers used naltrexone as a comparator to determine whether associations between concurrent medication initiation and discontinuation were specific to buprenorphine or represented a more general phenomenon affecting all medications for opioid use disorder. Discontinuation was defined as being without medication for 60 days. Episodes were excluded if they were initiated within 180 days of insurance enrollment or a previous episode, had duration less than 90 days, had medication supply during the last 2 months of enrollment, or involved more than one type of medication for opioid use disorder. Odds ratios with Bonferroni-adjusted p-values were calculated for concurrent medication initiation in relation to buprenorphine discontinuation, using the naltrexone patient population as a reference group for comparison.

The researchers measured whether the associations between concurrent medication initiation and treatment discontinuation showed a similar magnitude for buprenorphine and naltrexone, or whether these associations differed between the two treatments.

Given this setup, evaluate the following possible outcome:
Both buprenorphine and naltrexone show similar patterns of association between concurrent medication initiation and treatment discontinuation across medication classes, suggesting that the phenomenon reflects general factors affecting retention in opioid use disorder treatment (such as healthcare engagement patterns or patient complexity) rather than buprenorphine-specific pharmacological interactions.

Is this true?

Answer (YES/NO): NO